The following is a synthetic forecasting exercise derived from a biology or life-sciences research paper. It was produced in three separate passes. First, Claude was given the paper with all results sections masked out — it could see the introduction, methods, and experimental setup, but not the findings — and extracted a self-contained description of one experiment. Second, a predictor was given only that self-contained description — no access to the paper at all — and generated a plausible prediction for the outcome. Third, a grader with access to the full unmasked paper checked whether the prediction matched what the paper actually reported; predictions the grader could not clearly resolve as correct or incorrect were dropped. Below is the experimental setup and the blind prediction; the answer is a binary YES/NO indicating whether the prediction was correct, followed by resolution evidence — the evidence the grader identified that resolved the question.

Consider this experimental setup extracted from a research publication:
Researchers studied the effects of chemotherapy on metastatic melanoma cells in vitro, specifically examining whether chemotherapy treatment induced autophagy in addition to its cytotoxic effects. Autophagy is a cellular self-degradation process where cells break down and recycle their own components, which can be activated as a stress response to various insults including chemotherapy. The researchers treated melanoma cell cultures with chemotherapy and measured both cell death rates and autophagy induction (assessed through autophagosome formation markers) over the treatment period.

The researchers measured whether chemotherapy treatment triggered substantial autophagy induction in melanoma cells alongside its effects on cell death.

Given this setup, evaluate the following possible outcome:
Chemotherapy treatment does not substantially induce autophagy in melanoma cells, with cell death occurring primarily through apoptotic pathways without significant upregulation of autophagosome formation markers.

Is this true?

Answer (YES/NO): YES